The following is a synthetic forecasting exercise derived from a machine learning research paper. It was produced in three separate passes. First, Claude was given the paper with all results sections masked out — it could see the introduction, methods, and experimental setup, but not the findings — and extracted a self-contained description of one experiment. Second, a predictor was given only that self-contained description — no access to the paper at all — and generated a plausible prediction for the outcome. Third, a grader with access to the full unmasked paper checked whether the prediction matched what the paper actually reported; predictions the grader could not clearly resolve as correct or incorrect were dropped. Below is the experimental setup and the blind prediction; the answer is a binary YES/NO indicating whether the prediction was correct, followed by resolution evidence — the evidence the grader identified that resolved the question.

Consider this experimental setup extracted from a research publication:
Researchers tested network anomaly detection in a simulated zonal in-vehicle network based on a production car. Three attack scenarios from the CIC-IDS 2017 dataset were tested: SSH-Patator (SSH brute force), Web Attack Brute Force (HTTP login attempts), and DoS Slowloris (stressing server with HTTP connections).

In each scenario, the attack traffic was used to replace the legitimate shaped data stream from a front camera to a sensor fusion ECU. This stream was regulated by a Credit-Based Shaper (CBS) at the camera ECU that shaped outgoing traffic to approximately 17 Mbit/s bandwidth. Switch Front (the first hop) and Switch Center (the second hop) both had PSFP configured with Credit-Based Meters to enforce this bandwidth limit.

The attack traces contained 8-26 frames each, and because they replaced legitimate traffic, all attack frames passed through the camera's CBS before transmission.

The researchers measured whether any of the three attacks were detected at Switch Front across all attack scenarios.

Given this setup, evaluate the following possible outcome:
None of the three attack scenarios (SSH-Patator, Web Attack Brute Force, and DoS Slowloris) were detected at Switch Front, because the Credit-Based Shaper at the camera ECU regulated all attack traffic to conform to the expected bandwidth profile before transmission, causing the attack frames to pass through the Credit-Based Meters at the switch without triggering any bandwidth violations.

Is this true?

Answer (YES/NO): YES